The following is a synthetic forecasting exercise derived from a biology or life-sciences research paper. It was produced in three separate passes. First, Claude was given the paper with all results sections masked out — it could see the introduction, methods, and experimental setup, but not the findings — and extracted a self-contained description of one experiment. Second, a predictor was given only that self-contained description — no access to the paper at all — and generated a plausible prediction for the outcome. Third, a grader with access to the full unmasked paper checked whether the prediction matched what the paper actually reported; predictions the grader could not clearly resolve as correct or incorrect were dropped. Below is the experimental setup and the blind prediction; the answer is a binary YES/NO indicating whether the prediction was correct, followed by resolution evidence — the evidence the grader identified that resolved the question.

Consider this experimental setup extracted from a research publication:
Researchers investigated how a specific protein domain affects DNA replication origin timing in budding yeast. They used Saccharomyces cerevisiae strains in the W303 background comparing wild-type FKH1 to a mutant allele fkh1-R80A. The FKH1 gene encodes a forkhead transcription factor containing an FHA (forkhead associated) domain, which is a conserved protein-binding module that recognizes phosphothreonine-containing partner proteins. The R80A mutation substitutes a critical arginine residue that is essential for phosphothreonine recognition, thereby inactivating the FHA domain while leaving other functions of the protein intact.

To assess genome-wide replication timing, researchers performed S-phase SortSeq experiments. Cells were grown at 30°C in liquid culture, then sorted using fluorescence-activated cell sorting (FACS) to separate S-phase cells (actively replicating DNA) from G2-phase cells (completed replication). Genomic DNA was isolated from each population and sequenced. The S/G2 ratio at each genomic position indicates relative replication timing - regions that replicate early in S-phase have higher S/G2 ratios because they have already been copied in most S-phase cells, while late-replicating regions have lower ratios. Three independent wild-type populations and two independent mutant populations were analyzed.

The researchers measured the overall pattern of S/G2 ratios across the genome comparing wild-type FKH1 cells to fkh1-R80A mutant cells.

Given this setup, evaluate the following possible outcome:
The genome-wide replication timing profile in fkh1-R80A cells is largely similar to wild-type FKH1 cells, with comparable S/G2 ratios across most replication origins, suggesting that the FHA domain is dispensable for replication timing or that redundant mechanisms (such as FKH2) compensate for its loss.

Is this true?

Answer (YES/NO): NO